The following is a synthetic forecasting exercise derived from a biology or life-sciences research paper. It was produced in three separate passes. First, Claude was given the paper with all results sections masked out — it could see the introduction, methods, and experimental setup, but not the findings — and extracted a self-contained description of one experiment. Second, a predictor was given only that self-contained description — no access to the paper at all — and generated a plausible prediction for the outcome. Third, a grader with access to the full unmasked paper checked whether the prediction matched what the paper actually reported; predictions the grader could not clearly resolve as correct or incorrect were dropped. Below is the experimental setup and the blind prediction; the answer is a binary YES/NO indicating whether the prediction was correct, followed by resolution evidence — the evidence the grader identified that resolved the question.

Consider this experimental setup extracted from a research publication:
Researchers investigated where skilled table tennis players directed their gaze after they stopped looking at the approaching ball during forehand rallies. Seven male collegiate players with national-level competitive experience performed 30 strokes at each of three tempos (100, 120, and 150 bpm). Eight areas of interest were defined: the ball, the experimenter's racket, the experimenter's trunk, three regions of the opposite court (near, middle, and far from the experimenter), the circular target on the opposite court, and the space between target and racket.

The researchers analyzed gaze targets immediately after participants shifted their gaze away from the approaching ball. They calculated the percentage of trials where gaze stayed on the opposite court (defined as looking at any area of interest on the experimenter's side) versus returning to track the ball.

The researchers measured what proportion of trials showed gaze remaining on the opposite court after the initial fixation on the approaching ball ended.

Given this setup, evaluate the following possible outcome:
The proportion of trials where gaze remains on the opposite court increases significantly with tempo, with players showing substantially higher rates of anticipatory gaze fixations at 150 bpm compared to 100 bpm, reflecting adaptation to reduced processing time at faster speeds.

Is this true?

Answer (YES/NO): NO